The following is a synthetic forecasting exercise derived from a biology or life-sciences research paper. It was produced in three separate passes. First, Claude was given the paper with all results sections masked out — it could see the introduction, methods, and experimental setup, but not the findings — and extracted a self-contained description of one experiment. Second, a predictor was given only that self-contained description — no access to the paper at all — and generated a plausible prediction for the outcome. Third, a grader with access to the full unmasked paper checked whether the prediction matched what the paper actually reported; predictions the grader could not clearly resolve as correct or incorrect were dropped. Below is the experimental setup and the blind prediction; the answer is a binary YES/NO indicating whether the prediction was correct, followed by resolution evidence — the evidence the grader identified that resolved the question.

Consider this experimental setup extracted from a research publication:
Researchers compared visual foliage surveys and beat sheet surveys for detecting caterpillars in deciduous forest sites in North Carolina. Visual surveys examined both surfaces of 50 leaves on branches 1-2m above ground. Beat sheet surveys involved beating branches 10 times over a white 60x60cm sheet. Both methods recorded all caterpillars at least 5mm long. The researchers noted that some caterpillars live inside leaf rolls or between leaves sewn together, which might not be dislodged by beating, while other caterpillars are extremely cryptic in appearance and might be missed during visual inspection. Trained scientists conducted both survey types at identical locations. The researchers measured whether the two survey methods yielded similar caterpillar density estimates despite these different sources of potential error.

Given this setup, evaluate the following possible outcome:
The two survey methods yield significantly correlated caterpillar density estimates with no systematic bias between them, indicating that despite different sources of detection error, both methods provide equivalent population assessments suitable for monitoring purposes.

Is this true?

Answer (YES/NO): YES